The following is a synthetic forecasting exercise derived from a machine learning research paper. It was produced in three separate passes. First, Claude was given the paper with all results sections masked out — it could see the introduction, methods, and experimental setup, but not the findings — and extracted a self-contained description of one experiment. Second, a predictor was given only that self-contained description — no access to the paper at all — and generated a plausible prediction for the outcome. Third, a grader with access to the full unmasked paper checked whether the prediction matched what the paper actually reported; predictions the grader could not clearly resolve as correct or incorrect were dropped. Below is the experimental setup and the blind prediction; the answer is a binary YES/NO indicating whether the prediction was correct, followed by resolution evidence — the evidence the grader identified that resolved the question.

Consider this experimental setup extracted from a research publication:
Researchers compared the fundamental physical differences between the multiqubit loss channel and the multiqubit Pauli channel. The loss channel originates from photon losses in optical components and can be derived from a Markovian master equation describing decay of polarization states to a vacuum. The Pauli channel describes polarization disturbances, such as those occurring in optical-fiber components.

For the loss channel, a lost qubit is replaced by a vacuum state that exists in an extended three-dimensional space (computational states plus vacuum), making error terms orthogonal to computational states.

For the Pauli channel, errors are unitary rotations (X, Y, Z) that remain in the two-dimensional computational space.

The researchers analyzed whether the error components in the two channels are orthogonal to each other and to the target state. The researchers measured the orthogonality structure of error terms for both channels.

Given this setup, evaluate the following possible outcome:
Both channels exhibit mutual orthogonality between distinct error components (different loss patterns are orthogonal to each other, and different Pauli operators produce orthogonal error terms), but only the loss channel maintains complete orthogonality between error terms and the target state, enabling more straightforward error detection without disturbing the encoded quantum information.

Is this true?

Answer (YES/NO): NO